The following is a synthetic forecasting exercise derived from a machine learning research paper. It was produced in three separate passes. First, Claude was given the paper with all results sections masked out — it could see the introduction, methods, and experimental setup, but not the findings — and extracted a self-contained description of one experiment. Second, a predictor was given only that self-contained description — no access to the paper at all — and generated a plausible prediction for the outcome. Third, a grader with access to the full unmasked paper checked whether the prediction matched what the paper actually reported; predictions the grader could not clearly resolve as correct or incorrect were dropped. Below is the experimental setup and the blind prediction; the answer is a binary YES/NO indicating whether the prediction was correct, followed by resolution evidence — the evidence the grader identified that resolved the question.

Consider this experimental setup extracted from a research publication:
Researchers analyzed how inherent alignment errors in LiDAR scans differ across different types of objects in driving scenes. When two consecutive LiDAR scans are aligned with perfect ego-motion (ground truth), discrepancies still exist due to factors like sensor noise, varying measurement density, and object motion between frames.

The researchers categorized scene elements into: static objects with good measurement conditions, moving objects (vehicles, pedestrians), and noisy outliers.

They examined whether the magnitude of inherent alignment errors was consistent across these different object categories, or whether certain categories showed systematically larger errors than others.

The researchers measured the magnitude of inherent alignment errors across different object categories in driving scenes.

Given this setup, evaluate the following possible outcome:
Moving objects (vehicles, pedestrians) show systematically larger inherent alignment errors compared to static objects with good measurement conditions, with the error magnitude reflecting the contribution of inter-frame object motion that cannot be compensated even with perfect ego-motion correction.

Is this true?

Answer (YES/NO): YES